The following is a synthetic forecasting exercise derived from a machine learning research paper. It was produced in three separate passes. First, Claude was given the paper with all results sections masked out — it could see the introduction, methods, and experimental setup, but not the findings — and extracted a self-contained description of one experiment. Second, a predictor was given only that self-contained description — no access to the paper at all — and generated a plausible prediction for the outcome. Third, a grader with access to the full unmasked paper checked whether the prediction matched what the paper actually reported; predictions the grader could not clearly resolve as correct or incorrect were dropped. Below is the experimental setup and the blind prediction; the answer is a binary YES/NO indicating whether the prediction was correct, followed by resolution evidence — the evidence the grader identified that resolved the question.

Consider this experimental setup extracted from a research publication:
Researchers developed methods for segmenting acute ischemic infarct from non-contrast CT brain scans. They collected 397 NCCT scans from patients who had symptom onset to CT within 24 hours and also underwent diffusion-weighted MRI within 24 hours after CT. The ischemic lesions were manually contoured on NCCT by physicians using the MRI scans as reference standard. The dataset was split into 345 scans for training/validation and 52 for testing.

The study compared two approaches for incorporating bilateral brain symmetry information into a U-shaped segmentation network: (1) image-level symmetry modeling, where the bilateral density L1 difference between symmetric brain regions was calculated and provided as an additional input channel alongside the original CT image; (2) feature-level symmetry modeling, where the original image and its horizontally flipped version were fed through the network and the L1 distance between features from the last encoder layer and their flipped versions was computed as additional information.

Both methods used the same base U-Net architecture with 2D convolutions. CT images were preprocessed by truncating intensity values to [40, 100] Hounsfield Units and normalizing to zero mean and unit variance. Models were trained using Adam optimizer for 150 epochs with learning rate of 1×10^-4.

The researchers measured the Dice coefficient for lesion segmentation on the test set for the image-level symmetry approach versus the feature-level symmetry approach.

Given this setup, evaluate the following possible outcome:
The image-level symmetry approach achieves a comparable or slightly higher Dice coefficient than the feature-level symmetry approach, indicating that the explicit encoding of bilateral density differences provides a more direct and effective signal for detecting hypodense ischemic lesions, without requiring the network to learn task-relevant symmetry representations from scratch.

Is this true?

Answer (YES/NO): NO